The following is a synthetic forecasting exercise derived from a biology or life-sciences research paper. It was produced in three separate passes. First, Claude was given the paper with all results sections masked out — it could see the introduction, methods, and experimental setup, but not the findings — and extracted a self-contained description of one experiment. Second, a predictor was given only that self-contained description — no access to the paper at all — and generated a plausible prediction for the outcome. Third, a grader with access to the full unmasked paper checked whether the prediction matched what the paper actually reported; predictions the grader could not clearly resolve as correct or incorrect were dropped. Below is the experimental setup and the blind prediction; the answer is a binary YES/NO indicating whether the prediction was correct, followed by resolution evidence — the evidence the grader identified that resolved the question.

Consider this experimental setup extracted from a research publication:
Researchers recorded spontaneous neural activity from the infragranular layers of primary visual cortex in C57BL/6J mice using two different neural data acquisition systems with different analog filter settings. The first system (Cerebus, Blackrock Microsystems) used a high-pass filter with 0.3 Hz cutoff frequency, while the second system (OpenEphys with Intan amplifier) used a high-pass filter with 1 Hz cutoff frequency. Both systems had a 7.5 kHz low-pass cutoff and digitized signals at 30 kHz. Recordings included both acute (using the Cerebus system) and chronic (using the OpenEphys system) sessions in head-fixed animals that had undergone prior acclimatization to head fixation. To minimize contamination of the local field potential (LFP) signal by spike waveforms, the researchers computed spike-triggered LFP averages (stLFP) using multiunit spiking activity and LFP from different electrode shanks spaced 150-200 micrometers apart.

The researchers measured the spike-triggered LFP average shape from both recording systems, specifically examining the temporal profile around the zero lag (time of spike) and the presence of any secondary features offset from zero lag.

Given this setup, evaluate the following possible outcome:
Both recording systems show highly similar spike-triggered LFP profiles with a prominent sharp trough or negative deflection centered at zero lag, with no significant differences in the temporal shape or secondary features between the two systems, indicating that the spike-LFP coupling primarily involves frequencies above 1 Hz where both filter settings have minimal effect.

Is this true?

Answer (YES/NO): NO